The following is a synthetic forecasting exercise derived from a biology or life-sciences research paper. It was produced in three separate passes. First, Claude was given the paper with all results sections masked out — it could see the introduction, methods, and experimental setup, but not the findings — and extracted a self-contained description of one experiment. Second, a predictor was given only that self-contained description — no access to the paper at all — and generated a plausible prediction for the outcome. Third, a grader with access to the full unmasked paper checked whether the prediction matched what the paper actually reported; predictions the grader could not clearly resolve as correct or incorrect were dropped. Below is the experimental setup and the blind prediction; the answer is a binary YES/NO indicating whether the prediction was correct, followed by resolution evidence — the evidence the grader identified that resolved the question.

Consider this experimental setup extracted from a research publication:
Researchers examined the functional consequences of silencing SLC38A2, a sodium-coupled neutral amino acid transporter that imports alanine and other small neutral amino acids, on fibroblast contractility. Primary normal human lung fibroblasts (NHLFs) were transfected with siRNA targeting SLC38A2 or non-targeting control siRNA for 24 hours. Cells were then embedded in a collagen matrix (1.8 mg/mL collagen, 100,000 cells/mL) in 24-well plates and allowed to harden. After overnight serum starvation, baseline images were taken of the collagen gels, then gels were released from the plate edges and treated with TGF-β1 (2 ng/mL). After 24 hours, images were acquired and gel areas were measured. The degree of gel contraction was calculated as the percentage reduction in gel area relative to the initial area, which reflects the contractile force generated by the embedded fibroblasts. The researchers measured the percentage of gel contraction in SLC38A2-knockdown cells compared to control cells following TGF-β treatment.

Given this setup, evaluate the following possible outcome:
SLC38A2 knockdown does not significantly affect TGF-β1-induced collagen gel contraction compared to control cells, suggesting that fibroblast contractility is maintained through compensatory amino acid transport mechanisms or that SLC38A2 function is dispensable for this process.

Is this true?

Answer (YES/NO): NO